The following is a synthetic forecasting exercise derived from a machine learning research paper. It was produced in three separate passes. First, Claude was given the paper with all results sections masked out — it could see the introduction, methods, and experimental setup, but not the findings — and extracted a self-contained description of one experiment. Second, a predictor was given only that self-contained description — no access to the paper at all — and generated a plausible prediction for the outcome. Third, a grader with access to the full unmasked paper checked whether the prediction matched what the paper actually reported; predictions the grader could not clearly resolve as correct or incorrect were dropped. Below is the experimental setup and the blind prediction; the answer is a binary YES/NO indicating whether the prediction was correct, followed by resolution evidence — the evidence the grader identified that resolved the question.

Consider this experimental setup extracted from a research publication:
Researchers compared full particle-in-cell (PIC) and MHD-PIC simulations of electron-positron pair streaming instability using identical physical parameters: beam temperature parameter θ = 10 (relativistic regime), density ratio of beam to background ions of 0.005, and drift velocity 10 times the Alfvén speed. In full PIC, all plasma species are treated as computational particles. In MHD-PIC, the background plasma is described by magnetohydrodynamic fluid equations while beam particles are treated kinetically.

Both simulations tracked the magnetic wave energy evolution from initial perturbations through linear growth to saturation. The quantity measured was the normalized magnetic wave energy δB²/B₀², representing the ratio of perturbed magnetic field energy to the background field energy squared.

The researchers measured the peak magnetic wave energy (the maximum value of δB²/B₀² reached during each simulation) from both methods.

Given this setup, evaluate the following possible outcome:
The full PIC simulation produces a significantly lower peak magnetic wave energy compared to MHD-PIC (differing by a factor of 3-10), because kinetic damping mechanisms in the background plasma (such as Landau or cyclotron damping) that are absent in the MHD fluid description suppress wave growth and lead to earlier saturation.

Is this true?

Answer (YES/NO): NO